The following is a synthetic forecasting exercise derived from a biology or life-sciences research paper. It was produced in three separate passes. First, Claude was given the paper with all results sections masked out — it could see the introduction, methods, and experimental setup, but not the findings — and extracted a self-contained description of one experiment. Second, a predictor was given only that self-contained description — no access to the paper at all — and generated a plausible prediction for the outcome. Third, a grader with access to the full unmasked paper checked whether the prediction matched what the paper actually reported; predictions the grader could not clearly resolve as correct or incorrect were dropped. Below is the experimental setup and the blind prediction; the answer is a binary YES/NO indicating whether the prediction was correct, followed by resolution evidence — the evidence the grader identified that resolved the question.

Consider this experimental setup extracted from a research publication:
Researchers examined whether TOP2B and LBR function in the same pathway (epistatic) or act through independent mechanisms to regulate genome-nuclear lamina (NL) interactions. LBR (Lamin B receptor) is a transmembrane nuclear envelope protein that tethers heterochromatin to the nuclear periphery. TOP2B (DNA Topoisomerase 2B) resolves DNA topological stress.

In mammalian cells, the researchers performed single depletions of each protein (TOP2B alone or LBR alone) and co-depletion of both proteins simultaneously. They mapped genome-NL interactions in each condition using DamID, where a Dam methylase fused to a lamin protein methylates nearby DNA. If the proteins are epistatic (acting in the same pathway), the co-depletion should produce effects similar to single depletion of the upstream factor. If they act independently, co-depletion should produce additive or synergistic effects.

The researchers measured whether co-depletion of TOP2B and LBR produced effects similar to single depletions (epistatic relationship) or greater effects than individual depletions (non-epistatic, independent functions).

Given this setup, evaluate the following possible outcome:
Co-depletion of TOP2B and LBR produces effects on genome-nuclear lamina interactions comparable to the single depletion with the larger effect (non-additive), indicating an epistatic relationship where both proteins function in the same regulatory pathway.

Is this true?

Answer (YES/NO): NO